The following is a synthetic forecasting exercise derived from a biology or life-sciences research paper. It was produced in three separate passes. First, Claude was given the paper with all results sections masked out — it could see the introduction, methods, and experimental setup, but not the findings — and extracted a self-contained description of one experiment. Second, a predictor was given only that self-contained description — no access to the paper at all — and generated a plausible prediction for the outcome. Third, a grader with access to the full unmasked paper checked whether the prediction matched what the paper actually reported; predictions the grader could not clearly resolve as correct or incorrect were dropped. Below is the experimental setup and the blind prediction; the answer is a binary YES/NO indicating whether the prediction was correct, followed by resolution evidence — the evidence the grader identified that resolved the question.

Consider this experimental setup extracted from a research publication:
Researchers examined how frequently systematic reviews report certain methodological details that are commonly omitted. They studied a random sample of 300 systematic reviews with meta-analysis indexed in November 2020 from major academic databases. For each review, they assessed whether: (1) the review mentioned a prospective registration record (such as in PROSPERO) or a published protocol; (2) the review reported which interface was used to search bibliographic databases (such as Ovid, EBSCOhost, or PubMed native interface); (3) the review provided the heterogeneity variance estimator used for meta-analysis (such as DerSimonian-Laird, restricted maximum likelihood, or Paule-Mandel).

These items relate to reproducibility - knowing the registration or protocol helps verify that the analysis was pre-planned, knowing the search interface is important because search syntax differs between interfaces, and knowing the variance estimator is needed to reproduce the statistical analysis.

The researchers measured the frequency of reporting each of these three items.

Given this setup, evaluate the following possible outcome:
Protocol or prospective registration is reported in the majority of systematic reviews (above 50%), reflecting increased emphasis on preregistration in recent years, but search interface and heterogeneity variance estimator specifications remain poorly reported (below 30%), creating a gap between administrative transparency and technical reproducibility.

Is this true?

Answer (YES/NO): NO